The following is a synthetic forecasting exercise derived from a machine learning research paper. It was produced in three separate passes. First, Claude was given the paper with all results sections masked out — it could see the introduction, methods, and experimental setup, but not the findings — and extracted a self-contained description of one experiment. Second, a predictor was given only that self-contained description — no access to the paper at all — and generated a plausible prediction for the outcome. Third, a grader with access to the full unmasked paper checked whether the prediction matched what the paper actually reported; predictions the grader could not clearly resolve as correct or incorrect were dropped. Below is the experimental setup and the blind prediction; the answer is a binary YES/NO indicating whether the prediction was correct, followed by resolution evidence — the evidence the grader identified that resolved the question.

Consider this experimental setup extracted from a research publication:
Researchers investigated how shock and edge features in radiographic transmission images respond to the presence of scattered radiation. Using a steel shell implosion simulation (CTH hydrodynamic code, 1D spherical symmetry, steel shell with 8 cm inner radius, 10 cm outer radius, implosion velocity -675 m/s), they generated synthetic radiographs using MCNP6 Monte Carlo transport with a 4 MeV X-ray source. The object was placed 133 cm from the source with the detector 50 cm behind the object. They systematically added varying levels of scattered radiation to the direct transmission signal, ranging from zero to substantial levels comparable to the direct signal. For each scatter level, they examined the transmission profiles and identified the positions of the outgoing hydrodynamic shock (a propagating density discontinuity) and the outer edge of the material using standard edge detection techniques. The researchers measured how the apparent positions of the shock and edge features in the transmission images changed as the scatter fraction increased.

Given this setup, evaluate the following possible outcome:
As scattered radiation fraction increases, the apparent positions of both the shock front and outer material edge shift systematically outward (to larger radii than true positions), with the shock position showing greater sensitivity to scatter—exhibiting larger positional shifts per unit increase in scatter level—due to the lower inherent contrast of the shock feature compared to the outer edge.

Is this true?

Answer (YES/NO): NO